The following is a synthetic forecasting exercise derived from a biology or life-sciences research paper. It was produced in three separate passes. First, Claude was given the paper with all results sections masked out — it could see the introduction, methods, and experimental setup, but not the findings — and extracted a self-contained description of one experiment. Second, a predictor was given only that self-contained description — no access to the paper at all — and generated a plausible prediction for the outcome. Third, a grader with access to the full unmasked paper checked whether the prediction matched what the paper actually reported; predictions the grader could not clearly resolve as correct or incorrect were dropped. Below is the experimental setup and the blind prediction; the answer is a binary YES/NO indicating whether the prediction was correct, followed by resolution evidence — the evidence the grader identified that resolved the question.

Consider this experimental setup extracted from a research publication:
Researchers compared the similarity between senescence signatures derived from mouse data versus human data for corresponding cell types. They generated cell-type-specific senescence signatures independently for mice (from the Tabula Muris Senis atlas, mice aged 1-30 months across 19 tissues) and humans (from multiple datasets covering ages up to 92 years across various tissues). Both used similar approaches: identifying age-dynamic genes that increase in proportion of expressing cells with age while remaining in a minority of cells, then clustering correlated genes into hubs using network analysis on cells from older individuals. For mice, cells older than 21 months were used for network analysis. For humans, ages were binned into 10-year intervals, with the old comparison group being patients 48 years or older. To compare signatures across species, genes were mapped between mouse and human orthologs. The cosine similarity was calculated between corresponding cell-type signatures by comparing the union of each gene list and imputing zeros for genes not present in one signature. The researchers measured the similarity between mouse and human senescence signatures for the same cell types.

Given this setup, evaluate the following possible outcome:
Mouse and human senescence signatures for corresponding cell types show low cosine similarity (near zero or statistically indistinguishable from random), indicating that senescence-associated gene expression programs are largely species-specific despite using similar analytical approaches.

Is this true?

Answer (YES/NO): YES